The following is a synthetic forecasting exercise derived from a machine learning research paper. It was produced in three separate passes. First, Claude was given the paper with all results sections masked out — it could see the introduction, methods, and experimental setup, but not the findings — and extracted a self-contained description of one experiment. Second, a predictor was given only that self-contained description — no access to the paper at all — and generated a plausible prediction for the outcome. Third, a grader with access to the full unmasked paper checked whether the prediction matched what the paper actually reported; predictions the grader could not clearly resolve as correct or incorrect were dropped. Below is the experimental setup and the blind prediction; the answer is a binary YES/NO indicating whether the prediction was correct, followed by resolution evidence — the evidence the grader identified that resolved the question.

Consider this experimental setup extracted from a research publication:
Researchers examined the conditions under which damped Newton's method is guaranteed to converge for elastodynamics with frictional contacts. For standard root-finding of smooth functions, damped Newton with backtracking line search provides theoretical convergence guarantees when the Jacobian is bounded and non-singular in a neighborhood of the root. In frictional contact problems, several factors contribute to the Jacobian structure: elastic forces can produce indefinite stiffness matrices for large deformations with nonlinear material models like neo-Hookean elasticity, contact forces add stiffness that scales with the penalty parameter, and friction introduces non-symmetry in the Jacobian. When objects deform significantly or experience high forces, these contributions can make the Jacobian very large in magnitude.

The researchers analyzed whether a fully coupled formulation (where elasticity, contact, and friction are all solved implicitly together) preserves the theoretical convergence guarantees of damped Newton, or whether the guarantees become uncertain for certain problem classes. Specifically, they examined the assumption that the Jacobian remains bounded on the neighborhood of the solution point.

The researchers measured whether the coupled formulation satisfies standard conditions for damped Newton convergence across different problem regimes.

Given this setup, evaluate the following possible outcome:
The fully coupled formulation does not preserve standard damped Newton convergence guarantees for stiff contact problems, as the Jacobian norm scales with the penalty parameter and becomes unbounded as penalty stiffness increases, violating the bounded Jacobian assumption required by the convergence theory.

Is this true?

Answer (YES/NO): NO